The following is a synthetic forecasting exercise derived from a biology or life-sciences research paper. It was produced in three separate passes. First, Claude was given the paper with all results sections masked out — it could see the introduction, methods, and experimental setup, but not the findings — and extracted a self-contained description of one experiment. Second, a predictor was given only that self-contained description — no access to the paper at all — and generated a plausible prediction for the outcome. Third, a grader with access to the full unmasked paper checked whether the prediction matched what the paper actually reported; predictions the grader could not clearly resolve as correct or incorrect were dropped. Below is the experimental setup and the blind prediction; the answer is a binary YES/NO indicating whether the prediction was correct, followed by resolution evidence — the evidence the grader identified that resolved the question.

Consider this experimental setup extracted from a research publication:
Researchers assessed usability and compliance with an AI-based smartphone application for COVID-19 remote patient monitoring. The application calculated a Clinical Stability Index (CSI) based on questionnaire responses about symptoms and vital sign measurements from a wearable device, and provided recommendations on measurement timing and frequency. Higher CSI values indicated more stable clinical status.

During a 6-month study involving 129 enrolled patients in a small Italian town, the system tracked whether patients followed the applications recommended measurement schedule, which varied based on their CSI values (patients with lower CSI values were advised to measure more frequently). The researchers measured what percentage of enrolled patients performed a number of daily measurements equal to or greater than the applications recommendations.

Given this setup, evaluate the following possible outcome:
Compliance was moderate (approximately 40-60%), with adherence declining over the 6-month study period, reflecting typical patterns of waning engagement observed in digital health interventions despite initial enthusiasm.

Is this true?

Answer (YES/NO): NO